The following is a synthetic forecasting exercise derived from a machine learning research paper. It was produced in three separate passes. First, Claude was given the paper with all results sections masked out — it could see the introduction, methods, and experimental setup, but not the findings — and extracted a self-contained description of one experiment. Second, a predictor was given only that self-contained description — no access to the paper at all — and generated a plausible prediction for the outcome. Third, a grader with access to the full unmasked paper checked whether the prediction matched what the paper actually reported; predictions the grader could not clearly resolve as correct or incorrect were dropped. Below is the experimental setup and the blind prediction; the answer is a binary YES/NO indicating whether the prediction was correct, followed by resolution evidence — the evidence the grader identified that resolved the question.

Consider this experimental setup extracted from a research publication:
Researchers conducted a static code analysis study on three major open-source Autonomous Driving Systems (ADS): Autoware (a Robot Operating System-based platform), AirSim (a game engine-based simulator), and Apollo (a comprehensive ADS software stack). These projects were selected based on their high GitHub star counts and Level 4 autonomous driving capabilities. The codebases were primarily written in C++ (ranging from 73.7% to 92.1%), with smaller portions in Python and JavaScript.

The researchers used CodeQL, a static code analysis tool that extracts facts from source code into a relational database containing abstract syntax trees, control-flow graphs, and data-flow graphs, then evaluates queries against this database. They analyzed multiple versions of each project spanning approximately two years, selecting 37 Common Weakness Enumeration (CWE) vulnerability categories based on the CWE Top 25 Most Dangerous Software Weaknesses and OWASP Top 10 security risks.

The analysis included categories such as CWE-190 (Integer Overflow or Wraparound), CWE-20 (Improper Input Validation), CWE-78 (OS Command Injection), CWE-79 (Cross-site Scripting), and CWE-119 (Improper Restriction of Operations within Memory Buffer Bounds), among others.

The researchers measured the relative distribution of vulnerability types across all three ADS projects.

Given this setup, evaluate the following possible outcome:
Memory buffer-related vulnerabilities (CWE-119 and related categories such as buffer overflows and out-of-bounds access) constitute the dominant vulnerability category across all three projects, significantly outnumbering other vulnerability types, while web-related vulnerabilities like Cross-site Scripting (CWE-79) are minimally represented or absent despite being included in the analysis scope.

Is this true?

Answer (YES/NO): NO